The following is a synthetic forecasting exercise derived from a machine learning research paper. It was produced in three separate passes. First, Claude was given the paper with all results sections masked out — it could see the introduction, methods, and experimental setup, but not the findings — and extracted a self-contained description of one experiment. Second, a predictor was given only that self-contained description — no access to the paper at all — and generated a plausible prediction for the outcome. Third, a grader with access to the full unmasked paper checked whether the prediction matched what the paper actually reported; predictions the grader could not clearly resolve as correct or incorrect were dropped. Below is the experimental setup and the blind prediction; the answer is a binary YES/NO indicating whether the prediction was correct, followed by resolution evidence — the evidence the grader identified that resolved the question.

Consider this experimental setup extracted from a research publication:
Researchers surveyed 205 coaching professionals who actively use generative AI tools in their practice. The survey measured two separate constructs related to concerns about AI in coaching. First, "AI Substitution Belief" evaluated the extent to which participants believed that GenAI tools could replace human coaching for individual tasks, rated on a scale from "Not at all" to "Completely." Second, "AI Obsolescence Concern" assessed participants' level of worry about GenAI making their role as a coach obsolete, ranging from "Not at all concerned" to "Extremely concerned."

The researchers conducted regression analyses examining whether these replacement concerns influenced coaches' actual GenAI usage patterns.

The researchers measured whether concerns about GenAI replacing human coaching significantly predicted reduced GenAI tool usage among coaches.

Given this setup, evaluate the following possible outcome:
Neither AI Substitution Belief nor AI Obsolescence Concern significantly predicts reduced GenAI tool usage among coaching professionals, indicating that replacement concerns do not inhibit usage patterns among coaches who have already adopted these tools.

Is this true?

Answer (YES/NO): YES